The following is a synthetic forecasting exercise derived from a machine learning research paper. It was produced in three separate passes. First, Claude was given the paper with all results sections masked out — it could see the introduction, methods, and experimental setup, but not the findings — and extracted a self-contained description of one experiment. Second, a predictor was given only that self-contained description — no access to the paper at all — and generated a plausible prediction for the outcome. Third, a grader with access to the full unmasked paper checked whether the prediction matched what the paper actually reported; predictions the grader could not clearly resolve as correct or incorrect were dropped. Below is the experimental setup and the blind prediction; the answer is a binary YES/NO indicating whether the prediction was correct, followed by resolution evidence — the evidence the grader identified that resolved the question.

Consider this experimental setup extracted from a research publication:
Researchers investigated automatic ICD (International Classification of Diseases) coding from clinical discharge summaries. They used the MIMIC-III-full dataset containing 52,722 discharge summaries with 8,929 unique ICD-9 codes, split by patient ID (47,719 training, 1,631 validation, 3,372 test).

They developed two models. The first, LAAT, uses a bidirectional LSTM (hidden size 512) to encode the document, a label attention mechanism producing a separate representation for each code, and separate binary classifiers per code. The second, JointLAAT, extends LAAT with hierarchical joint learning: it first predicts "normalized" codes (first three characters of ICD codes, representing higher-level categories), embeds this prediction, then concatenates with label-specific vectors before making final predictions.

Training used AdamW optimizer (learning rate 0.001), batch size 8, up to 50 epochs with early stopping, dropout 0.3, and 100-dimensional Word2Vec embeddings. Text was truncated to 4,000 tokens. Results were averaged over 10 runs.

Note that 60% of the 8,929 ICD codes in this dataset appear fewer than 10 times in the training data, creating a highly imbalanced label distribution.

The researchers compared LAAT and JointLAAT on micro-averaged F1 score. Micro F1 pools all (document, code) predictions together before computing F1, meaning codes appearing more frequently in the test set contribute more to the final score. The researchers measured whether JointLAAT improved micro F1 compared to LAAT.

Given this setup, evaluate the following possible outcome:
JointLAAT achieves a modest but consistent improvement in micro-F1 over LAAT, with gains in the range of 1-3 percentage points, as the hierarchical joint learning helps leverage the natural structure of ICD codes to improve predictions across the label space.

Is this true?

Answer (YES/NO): NO